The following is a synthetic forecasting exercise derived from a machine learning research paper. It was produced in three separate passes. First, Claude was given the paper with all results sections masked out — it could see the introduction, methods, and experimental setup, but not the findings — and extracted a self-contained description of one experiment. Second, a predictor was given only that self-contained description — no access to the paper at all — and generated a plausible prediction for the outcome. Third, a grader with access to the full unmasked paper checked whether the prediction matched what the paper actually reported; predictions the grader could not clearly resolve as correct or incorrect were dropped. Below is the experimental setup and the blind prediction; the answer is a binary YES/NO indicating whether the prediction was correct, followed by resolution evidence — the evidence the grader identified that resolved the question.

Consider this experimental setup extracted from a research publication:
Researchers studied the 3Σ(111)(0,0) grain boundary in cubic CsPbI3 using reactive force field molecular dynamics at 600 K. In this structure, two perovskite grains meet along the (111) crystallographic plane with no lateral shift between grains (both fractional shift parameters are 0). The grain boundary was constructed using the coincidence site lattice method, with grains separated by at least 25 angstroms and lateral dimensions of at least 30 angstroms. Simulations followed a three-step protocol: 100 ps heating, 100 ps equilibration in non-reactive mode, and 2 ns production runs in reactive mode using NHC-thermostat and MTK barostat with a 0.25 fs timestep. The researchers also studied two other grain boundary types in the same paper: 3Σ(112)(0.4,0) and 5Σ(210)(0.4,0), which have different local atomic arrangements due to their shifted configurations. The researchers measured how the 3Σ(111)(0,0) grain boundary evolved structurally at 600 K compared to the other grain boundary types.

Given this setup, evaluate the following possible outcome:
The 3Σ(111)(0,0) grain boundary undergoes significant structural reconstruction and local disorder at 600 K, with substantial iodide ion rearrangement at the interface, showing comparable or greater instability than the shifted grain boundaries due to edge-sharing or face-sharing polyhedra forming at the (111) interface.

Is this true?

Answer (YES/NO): NO